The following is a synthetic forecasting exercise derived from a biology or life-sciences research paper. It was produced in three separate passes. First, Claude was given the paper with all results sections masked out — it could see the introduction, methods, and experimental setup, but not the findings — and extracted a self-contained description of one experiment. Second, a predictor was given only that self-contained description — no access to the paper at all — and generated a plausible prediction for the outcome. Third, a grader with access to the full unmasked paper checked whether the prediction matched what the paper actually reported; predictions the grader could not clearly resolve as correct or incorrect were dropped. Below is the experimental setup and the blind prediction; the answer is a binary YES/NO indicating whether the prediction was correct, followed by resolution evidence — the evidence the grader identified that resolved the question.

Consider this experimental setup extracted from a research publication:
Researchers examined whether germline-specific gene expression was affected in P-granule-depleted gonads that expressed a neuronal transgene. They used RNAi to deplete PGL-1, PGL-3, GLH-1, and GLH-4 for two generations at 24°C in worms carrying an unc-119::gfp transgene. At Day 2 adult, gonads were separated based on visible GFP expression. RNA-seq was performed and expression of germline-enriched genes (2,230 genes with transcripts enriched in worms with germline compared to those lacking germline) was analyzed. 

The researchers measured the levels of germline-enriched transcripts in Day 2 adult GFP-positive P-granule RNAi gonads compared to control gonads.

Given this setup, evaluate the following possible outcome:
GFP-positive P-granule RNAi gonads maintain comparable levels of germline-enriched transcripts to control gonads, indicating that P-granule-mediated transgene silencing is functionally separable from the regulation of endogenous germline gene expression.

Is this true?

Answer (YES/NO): NO